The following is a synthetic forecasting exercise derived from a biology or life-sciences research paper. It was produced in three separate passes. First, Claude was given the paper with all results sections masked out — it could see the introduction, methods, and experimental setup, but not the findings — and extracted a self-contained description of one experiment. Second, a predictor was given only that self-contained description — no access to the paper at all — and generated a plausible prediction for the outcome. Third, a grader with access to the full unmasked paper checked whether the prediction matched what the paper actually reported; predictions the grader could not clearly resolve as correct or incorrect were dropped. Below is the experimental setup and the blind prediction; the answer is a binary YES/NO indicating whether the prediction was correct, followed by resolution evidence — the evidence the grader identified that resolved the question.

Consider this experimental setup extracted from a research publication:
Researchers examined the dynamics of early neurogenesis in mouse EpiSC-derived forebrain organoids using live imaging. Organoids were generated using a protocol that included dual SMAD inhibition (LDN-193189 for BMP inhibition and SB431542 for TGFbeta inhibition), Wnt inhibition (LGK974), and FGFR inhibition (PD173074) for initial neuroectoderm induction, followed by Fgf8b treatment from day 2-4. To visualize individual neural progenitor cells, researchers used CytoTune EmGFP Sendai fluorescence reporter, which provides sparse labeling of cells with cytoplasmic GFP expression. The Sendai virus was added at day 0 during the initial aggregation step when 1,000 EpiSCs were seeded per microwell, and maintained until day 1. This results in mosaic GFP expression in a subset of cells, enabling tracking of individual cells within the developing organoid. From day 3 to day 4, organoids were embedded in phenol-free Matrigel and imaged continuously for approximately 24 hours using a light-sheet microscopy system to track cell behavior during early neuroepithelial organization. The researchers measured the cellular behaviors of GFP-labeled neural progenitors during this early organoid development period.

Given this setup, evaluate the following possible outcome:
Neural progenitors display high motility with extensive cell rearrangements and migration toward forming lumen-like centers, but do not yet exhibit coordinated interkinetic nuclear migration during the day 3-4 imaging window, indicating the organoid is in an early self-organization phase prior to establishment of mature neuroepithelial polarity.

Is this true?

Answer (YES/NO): NO